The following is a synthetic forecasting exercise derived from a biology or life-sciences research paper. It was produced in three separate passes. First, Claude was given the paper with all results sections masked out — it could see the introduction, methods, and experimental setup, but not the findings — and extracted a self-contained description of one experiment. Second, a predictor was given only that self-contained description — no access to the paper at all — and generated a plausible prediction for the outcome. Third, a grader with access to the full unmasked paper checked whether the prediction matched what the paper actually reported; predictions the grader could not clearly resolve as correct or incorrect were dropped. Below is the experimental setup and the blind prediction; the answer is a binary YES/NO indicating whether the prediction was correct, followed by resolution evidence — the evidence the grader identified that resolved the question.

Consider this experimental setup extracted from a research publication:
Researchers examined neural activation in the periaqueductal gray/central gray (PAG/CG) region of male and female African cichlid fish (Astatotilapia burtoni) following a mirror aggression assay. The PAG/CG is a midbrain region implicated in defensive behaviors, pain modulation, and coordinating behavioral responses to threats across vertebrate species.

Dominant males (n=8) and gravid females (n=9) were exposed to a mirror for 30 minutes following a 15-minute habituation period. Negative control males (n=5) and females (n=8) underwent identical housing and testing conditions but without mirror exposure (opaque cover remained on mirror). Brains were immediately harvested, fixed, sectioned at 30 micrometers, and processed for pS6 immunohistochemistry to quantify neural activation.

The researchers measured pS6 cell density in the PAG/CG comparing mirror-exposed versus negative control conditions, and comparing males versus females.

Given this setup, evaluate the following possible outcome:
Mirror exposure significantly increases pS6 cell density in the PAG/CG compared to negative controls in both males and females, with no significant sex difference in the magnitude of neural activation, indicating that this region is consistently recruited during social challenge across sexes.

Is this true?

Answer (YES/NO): NO